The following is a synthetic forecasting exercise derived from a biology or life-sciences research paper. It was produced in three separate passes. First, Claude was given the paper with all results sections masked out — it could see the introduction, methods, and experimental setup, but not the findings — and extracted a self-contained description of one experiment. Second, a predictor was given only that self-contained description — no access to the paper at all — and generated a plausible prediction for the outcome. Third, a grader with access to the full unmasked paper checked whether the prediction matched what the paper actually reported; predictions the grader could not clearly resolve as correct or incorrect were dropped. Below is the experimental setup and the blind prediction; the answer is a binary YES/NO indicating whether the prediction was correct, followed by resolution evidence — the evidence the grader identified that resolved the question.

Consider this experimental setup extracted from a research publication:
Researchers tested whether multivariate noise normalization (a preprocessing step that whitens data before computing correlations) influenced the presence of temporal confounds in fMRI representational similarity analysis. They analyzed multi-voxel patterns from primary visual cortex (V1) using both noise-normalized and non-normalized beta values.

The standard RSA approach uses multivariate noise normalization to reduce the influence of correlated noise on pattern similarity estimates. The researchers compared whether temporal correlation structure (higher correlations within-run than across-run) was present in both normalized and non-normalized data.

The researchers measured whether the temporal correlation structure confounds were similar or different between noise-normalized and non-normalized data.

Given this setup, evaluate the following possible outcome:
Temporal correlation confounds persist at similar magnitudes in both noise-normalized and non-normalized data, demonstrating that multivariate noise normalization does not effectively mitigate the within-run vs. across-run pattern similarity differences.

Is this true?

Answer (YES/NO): NO